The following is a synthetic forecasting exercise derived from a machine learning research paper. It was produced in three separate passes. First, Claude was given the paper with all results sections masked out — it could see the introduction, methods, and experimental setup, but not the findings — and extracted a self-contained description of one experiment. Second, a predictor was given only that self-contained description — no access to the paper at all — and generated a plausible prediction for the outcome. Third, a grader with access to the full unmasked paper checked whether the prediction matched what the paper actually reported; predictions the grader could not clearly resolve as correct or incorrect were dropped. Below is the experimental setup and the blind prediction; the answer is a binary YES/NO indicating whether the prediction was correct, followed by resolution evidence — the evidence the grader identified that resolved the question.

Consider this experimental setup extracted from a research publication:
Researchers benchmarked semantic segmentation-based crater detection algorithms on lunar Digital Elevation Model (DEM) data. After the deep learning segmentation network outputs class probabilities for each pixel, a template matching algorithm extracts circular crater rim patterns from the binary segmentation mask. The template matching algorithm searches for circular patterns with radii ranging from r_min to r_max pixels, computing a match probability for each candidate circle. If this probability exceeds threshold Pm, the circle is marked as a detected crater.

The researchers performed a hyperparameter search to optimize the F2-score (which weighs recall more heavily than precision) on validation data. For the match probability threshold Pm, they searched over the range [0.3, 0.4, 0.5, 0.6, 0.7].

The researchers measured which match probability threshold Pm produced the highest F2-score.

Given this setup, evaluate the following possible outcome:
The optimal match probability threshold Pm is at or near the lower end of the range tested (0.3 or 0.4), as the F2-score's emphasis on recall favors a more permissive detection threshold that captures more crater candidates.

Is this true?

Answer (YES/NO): YES